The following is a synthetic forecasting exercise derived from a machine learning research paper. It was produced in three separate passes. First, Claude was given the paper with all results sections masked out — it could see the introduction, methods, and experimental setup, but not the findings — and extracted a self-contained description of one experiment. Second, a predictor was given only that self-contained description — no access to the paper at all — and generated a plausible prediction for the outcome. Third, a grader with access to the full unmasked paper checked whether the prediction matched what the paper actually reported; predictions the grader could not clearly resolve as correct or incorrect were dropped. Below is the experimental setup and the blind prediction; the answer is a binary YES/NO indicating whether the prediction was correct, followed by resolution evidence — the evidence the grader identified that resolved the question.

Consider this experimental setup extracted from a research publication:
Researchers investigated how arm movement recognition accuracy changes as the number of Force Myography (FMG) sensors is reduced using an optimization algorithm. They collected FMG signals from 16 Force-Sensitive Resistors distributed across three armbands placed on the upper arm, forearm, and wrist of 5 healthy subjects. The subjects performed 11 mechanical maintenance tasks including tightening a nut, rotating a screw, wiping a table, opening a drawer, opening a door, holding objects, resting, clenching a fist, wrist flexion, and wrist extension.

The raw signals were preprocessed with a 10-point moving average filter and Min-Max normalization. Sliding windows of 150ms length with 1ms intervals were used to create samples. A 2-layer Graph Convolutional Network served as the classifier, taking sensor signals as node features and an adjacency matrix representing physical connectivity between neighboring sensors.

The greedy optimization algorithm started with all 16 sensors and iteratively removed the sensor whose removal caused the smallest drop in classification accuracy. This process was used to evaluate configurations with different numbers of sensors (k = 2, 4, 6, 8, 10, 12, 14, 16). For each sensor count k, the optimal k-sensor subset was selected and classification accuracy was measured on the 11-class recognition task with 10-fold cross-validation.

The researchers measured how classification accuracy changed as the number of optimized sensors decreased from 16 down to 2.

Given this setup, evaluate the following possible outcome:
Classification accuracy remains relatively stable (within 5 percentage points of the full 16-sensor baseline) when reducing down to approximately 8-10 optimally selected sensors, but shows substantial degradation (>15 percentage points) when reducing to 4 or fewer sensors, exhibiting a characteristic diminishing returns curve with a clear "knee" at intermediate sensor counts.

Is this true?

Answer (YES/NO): NO